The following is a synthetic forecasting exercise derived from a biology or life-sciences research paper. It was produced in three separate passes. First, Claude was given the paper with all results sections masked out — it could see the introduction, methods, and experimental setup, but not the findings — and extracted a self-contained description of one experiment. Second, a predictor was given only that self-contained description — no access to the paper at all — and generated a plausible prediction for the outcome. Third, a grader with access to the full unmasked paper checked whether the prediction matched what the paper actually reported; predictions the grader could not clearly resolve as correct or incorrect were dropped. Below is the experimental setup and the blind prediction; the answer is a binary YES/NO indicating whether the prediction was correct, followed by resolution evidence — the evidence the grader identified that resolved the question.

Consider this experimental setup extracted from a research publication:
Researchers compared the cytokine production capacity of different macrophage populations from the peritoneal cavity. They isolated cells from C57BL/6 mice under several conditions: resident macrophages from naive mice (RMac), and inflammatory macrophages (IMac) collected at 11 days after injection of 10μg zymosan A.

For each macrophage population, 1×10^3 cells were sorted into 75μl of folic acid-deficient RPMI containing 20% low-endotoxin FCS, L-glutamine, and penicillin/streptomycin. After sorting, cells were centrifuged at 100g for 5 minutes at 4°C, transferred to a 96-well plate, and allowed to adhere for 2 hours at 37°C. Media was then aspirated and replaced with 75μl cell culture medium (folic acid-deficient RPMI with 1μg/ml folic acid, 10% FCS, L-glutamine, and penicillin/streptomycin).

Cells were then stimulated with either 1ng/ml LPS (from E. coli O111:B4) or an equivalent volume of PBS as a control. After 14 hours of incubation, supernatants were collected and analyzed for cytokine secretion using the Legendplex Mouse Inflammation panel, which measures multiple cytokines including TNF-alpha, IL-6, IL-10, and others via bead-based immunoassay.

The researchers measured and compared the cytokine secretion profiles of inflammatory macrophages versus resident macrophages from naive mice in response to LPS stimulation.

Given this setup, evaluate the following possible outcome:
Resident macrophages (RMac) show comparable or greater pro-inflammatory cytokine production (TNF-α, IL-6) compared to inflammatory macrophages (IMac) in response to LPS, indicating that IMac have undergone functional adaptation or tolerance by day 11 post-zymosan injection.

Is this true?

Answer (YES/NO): YES